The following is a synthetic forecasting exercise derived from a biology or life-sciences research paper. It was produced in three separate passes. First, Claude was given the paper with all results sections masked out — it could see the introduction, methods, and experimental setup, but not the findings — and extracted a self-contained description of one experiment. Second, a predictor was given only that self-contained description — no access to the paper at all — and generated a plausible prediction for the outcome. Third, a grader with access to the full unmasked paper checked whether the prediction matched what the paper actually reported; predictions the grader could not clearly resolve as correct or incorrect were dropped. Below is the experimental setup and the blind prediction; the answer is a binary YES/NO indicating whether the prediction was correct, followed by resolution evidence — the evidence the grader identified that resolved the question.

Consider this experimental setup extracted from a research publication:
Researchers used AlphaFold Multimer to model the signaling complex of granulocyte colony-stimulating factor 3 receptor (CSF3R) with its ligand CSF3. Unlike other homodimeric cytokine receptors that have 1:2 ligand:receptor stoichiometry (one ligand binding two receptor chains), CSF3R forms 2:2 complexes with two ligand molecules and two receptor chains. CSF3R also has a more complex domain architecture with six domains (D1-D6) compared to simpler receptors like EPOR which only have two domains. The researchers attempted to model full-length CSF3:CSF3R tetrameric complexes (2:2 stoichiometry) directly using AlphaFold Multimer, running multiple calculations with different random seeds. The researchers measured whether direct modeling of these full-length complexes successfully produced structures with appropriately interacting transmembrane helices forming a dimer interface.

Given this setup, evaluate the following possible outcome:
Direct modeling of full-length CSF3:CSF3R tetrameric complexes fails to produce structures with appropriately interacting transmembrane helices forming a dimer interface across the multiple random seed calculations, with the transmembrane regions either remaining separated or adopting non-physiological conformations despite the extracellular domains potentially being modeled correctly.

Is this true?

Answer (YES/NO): YES